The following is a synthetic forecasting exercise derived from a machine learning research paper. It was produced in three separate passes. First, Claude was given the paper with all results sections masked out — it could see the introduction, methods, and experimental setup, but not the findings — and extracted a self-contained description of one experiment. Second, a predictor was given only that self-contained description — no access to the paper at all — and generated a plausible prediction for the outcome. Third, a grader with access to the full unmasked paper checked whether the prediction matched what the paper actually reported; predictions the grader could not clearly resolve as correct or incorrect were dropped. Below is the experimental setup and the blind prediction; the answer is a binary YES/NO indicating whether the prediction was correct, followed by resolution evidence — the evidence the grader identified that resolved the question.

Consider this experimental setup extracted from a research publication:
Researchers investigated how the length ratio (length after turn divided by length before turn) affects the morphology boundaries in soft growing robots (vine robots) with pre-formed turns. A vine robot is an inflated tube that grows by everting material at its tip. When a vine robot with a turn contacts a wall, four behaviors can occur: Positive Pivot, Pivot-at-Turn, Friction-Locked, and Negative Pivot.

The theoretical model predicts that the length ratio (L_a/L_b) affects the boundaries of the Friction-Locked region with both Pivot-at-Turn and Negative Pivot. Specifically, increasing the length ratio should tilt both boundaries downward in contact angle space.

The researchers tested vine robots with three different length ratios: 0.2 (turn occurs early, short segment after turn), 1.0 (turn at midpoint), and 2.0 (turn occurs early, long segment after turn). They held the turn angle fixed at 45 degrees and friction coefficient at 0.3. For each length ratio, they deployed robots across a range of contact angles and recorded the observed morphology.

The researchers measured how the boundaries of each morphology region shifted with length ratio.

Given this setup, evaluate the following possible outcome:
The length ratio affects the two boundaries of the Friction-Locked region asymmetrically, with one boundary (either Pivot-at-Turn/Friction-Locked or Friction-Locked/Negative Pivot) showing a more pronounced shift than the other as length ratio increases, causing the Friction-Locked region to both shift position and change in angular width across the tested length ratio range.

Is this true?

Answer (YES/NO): NO